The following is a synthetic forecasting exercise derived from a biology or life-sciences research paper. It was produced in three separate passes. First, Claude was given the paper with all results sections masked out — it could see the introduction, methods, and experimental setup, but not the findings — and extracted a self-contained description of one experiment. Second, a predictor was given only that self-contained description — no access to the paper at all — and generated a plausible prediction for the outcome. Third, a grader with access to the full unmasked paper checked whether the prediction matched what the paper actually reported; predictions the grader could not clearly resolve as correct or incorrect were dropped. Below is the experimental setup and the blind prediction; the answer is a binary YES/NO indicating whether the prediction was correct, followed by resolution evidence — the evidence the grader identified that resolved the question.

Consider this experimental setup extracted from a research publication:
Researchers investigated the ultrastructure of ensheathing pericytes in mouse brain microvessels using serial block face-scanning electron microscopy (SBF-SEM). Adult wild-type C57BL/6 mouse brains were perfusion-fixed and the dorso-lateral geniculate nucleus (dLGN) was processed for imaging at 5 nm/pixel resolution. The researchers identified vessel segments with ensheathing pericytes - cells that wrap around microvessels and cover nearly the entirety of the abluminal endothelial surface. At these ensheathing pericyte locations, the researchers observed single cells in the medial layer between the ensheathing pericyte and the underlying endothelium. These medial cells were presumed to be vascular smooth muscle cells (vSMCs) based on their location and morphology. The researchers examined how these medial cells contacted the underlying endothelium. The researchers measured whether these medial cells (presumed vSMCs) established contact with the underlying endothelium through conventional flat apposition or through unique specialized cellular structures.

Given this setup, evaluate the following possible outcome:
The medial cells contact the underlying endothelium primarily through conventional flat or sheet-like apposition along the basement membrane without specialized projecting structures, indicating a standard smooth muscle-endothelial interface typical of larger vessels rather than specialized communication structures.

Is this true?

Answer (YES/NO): NO